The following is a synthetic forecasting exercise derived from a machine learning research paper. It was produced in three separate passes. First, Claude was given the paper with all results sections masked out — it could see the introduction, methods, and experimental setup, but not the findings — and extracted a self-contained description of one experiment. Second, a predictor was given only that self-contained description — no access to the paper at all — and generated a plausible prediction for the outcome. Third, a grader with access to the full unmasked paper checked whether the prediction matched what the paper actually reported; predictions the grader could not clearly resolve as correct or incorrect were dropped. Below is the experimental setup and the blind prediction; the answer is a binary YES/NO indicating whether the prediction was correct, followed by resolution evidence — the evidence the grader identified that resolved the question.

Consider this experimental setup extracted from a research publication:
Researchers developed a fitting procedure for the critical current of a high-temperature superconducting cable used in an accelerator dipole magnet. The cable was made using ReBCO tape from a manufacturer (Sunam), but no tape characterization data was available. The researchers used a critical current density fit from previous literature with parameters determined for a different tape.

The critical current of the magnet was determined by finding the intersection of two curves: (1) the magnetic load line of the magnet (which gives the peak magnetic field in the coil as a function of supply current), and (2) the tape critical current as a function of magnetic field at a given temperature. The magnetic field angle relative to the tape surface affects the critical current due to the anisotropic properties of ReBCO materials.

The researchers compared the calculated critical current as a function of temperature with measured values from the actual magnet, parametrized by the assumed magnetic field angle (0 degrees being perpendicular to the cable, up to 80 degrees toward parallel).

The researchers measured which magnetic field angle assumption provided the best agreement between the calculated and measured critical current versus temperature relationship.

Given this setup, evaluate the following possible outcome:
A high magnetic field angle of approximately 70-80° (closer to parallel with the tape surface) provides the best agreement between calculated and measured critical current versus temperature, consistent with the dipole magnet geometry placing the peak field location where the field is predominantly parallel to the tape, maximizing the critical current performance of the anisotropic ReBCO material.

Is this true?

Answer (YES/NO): NO